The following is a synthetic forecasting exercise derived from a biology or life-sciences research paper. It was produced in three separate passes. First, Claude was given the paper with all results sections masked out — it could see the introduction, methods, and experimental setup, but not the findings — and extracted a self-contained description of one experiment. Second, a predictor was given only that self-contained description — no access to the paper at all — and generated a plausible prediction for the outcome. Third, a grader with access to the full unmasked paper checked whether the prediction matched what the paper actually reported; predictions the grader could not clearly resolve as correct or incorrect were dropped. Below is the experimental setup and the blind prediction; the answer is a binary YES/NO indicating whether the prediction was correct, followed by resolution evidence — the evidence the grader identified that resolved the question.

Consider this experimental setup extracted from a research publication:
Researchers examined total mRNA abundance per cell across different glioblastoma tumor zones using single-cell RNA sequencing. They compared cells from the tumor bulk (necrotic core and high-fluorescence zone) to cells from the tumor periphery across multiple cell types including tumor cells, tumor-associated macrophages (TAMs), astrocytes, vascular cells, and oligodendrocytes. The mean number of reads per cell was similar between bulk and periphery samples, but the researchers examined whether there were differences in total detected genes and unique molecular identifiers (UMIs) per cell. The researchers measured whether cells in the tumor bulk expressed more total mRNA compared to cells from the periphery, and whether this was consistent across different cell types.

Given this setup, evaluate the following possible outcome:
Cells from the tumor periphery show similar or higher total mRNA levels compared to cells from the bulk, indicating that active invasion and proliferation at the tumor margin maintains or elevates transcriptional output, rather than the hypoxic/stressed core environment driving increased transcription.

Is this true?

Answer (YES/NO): NO